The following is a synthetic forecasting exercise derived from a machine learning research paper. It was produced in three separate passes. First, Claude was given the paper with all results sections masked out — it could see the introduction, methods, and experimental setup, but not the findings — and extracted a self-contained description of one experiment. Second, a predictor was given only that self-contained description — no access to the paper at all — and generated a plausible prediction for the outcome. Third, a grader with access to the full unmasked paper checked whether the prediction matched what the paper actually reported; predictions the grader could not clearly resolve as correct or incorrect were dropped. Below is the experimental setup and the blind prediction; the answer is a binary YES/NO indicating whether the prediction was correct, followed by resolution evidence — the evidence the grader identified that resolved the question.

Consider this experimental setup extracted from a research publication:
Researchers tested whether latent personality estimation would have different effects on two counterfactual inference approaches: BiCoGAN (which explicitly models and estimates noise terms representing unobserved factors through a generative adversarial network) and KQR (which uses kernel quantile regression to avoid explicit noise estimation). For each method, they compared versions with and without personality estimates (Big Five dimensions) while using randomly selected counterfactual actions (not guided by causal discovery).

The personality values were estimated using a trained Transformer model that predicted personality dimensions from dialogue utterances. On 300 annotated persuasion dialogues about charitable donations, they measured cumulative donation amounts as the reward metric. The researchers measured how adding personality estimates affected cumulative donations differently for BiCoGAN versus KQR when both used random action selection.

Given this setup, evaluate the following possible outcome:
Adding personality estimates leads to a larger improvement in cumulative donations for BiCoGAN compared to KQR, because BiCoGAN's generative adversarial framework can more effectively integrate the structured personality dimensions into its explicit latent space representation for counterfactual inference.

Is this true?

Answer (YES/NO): YES